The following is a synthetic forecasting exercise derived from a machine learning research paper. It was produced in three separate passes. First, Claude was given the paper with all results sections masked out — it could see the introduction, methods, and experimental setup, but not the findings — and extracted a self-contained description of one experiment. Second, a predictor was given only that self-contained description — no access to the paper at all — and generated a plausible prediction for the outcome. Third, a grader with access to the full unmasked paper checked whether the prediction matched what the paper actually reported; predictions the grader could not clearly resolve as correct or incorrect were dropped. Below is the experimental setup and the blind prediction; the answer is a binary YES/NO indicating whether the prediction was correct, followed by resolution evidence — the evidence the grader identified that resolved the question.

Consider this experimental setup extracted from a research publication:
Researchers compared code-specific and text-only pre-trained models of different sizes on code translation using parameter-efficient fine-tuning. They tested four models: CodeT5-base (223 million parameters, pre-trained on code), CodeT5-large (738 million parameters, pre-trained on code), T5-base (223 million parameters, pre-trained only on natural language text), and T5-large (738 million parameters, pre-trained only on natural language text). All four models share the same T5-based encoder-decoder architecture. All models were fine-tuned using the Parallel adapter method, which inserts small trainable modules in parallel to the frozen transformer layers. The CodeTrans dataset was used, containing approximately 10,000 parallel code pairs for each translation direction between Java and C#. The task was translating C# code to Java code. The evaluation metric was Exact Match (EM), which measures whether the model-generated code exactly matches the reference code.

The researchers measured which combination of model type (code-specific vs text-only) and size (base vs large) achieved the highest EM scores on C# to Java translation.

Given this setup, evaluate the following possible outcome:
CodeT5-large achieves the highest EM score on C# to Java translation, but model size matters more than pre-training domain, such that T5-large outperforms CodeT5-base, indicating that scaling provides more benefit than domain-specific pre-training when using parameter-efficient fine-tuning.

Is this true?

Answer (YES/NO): NO